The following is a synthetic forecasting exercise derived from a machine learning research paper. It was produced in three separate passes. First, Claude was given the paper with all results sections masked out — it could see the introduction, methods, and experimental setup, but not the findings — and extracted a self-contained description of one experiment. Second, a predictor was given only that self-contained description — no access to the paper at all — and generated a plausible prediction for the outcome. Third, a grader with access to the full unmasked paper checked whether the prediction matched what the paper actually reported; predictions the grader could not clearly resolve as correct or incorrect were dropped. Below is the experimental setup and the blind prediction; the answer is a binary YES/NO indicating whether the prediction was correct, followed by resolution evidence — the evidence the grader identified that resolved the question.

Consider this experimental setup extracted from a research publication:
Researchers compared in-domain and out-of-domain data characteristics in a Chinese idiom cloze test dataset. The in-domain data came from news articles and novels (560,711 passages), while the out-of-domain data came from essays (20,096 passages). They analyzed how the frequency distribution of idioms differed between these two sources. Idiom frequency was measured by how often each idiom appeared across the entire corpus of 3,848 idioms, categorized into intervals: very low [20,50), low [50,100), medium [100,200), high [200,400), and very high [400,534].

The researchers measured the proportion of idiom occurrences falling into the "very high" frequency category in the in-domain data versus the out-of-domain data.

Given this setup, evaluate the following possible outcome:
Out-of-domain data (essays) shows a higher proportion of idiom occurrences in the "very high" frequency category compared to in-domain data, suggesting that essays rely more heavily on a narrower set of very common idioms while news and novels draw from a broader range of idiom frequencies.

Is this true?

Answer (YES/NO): NO